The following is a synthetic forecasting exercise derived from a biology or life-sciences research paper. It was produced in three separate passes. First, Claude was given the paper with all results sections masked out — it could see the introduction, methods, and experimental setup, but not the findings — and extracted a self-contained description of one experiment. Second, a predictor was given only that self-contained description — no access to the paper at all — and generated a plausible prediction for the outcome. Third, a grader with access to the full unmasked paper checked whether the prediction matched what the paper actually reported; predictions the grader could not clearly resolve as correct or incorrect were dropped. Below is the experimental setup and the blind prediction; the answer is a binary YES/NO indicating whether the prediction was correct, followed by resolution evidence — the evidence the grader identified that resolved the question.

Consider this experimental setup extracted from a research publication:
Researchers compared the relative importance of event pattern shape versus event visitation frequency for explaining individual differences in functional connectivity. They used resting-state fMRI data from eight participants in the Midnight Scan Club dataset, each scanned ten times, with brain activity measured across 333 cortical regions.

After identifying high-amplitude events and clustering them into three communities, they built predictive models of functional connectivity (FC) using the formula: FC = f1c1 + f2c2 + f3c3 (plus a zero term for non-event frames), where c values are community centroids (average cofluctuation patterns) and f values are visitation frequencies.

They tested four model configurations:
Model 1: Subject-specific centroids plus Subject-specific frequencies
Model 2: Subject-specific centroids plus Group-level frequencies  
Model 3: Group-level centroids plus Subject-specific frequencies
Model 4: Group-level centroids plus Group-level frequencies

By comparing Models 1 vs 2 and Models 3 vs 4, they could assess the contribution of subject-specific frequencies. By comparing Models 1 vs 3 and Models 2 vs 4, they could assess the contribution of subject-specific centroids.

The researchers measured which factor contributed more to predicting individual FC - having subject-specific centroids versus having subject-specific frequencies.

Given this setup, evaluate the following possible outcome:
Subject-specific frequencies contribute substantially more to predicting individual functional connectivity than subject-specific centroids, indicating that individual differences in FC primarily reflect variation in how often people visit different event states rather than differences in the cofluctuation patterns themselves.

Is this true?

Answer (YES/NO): NO